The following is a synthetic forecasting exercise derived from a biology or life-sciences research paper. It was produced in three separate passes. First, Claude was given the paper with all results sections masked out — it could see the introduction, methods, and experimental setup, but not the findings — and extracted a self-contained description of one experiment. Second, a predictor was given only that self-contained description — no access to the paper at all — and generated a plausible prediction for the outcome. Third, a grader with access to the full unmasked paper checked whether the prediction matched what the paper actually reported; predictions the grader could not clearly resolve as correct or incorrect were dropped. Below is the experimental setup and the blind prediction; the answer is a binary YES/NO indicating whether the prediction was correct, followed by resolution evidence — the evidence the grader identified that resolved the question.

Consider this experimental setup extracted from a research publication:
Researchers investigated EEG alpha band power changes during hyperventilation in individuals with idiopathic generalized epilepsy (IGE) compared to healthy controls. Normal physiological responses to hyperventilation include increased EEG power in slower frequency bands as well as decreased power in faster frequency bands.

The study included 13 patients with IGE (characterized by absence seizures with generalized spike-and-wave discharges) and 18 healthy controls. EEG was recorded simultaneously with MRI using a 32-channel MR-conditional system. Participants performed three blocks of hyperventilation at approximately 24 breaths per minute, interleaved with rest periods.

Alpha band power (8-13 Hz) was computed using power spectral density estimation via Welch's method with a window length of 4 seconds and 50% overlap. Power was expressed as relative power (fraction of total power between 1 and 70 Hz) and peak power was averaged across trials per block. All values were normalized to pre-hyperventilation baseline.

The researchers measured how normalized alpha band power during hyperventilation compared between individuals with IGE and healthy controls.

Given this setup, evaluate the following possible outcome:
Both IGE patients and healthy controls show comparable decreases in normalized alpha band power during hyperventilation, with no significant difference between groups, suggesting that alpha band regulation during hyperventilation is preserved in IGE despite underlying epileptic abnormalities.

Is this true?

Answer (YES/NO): YES